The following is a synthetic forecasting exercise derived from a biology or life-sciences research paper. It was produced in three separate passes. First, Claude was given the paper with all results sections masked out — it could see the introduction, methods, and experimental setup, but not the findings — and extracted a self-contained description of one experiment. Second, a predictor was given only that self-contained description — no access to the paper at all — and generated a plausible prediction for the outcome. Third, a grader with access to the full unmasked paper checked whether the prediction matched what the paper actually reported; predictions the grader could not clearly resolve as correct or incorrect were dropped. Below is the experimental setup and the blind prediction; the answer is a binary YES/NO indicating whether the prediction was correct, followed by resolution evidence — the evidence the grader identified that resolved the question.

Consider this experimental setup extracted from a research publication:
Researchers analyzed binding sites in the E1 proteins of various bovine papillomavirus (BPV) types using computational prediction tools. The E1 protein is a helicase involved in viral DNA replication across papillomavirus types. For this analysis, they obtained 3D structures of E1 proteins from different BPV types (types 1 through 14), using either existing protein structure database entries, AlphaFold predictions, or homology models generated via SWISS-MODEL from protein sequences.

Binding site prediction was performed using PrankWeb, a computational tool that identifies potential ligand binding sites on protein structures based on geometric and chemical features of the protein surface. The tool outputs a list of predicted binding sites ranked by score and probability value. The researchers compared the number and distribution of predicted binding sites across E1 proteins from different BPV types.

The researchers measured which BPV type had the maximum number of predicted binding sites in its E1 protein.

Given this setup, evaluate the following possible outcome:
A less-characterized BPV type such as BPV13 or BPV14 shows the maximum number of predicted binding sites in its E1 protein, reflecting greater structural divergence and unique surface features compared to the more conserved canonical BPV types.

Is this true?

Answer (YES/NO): NO